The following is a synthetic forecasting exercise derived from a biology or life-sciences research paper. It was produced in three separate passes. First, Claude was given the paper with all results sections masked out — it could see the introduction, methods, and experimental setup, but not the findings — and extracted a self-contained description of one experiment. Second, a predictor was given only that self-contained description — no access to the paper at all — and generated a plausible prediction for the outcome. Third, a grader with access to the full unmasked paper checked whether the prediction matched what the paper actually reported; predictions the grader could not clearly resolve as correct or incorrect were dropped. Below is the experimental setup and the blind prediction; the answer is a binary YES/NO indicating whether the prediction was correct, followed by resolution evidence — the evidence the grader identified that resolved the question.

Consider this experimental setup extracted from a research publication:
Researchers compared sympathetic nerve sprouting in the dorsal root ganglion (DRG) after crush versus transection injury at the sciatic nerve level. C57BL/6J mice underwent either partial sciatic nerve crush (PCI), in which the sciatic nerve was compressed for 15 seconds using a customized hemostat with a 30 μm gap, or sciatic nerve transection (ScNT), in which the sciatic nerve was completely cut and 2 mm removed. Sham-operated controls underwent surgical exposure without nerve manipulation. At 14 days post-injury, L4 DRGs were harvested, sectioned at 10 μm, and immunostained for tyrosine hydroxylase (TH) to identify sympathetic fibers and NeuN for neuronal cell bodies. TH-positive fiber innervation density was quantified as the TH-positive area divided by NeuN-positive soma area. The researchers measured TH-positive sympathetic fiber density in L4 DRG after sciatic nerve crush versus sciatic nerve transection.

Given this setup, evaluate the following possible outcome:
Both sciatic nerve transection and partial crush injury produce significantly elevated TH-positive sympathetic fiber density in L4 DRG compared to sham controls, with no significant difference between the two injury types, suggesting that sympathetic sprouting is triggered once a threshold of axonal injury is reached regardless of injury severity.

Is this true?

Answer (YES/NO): NO